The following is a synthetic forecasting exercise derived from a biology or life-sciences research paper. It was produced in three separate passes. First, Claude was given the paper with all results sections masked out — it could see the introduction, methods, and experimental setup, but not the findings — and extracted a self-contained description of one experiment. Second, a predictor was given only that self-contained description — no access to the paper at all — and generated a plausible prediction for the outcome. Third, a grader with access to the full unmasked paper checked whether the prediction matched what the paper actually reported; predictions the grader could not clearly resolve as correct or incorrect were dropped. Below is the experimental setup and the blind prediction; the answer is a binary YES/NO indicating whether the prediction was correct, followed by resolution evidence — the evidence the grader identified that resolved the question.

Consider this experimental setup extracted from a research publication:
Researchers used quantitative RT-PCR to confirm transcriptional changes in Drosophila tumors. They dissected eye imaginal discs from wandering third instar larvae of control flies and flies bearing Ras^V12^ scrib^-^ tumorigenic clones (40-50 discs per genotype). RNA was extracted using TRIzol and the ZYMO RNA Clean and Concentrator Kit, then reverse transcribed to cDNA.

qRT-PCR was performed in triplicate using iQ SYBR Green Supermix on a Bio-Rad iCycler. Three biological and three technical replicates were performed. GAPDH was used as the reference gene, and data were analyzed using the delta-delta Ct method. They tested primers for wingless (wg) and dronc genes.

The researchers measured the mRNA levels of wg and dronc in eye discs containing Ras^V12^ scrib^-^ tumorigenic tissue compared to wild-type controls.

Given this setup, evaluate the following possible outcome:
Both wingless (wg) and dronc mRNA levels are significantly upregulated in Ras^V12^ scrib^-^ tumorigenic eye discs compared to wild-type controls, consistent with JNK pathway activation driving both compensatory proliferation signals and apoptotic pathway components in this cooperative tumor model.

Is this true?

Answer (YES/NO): YES